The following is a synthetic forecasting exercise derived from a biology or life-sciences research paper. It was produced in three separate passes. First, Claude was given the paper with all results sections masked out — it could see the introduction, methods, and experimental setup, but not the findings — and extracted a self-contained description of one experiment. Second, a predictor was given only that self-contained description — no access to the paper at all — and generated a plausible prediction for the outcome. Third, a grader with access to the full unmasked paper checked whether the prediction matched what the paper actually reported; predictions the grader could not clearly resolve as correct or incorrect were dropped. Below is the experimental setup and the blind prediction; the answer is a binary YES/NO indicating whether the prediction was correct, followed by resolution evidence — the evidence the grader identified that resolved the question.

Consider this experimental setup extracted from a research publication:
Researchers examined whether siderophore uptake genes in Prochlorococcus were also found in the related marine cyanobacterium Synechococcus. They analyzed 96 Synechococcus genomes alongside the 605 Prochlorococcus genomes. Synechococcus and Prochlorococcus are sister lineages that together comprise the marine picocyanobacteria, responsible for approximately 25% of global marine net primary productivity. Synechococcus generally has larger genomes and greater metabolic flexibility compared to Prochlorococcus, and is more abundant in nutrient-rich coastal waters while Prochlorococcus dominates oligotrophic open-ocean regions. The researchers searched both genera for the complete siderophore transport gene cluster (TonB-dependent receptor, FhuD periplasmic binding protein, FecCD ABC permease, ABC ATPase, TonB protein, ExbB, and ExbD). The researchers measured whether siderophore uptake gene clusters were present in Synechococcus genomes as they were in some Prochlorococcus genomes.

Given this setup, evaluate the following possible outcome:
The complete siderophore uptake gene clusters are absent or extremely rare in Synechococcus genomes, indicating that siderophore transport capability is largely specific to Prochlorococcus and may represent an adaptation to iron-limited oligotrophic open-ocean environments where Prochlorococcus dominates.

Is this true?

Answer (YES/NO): NO